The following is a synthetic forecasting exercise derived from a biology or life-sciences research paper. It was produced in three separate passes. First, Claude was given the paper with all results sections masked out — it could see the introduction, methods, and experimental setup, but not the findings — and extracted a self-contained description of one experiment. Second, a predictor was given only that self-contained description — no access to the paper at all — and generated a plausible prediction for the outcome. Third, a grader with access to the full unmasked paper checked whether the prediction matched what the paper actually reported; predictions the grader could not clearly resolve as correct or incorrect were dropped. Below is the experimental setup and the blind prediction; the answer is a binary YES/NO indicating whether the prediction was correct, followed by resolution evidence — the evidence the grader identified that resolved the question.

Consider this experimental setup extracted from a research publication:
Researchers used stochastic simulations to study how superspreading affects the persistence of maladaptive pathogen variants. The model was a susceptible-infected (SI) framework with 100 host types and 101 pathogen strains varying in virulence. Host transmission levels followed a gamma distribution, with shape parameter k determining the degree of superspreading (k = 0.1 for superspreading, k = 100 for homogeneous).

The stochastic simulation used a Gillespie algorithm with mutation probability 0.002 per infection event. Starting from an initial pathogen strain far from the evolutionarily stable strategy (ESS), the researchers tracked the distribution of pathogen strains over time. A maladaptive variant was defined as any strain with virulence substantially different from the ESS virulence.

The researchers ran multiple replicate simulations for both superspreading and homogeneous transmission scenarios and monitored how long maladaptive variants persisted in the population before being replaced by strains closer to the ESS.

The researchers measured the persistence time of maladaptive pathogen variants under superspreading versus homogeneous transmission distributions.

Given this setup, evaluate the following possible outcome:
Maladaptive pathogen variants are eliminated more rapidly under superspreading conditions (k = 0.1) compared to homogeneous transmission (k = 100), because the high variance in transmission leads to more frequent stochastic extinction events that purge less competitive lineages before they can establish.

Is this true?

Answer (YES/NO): NO